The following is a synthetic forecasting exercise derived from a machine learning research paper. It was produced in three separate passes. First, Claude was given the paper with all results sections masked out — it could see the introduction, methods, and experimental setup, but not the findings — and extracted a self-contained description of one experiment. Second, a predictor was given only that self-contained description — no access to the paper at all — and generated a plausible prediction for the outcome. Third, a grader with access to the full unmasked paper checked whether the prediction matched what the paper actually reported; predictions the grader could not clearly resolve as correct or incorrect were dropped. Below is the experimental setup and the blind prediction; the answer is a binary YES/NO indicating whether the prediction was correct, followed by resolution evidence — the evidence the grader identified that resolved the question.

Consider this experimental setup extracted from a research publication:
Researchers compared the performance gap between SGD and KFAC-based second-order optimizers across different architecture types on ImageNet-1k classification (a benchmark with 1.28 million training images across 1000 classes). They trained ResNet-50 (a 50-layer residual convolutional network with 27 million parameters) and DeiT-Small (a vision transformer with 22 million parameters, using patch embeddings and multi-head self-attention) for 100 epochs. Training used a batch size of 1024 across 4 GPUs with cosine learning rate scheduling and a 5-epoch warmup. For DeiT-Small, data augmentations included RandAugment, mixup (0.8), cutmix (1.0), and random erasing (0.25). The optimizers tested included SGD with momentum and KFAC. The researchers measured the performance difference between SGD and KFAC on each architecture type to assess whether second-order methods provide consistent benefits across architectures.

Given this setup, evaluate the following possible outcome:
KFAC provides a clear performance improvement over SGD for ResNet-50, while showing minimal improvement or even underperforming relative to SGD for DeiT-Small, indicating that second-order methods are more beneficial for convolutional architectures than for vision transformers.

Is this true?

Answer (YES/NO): NO